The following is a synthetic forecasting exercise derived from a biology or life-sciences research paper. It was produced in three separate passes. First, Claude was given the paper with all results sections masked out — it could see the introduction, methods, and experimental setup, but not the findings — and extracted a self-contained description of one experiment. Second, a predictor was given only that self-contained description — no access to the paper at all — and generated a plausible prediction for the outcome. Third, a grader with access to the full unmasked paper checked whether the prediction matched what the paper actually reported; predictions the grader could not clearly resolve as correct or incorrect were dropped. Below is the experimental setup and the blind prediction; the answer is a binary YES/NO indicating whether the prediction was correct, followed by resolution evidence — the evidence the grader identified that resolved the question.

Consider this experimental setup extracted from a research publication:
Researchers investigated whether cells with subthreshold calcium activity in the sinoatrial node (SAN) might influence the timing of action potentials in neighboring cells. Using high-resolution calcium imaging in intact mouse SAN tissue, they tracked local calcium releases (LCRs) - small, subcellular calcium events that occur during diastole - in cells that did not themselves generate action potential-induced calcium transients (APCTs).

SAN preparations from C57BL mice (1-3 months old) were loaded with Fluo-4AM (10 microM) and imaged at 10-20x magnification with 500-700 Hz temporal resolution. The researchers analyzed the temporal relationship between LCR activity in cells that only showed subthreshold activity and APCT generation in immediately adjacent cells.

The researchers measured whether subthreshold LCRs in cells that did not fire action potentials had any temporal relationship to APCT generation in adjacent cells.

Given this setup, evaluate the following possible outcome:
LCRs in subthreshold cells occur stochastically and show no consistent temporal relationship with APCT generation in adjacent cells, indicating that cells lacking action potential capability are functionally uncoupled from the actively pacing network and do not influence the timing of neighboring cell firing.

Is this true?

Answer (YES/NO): NO